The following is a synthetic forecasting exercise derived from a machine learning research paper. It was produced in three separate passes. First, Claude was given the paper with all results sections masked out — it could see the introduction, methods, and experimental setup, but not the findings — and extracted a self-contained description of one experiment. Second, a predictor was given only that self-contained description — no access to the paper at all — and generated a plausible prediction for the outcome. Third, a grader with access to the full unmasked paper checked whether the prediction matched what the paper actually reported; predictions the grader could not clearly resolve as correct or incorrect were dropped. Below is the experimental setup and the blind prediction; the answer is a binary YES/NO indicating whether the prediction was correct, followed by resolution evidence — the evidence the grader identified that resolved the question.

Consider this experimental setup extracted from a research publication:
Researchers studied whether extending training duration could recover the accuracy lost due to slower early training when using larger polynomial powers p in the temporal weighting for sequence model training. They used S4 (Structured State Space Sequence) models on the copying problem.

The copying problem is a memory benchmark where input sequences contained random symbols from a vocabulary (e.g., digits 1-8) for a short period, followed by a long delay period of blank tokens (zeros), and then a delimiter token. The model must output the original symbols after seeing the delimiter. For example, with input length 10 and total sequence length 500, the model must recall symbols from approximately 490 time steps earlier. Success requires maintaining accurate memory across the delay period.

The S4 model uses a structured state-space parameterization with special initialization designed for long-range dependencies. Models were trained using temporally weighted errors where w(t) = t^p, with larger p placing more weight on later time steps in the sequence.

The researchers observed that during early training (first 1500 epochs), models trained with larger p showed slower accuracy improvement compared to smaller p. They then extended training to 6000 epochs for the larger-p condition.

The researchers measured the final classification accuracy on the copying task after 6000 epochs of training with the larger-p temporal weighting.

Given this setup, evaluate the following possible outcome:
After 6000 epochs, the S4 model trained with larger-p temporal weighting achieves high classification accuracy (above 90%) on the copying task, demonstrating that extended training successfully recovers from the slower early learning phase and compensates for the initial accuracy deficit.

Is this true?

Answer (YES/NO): NO